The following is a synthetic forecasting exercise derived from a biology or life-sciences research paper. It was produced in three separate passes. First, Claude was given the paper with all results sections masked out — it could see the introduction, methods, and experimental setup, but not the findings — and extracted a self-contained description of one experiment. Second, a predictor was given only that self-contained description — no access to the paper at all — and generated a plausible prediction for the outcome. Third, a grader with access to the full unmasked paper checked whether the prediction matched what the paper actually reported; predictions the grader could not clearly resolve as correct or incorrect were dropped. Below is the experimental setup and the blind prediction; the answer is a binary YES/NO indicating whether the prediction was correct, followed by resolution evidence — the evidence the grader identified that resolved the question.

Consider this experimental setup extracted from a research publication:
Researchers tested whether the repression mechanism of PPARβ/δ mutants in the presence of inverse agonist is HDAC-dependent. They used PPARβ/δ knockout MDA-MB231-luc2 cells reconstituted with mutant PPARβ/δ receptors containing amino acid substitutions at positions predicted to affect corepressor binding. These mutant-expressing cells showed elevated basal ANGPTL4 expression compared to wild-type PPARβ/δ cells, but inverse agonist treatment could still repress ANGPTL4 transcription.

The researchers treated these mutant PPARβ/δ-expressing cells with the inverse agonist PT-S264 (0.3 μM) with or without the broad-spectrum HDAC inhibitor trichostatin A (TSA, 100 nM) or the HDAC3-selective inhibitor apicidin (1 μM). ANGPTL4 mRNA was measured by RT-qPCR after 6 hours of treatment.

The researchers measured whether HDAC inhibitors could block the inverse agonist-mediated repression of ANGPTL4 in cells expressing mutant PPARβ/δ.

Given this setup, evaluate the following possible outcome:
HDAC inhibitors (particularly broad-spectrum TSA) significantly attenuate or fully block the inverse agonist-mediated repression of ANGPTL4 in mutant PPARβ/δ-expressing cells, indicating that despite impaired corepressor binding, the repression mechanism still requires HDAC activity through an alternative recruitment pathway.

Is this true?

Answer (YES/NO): NO